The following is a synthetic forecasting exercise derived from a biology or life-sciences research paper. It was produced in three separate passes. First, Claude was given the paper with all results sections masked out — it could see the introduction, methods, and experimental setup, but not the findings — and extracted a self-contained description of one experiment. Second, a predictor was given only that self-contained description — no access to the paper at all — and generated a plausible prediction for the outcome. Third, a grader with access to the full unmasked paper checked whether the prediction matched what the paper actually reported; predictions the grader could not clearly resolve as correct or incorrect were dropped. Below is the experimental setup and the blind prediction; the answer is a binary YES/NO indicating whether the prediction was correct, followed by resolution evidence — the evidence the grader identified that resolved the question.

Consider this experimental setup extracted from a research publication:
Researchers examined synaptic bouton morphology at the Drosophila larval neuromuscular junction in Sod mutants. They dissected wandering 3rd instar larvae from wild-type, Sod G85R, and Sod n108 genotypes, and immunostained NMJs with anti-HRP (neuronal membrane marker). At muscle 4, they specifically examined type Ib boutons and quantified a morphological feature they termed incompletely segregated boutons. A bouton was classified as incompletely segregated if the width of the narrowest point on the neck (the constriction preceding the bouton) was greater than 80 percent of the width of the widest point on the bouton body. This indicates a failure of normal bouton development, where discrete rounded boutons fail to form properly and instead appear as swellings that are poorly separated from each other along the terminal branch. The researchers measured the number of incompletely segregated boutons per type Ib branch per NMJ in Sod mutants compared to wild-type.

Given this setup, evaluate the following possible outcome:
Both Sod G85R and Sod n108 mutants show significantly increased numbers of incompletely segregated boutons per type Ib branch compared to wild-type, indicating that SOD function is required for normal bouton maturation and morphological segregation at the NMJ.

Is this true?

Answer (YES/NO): YES